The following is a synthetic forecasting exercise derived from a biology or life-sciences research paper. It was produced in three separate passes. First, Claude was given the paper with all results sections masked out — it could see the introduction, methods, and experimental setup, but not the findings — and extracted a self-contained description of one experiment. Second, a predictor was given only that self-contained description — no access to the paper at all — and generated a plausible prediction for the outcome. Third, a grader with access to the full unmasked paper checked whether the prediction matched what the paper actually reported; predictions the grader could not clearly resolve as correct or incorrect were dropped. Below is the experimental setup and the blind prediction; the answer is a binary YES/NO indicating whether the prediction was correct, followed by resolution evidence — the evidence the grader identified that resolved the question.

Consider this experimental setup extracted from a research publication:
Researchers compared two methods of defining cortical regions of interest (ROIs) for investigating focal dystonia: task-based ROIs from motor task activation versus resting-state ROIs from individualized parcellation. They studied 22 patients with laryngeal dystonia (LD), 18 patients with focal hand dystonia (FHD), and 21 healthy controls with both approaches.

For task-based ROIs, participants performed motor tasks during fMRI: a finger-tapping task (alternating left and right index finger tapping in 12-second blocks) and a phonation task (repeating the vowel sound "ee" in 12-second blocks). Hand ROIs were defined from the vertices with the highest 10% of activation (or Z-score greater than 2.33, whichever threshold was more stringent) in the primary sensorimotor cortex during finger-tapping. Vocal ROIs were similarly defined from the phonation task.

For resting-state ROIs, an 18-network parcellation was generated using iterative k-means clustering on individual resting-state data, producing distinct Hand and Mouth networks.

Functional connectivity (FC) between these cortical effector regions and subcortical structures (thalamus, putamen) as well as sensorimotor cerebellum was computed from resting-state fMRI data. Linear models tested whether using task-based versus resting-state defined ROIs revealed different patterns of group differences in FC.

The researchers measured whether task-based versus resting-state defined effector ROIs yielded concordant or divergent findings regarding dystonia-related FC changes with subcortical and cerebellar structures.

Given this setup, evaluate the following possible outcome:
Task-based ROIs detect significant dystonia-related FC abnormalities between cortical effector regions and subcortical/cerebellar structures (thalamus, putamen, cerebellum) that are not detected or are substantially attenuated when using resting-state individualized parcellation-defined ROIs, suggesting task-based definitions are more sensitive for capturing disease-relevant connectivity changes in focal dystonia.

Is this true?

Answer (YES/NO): NO